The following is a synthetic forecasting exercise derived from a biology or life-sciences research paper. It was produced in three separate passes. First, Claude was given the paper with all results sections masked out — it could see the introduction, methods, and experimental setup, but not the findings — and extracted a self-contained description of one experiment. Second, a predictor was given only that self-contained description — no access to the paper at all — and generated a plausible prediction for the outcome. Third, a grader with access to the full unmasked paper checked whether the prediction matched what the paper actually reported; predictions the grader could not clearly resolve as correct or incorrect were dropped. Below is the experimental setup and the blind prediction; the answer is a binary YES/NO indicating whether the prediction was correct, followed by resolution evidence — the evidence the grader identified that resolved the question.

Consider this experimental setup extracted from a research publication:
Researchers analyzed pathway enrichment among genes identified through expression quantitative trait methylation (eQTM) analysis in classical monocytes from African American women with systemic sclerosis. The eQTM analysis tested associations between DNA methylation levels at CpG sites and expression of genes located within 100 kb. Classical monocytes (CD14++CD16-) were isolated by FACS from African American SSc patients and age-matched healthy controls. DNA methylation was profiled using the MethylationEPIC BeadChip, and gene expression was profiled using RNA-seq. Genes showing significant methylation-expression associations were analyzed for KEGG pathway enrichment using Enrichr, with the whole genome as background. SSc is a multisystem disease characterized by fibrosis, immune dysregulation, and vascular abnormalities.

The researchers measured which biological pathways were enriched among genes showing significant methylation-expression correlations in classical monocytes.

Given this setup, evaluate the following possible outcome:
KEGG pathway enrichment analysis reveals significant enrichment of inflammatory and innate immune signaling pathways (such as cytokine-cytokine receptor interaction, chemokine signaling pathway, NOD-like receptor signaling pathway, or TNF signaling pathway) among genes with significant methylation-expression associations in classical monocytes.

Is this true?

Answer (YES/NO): NO